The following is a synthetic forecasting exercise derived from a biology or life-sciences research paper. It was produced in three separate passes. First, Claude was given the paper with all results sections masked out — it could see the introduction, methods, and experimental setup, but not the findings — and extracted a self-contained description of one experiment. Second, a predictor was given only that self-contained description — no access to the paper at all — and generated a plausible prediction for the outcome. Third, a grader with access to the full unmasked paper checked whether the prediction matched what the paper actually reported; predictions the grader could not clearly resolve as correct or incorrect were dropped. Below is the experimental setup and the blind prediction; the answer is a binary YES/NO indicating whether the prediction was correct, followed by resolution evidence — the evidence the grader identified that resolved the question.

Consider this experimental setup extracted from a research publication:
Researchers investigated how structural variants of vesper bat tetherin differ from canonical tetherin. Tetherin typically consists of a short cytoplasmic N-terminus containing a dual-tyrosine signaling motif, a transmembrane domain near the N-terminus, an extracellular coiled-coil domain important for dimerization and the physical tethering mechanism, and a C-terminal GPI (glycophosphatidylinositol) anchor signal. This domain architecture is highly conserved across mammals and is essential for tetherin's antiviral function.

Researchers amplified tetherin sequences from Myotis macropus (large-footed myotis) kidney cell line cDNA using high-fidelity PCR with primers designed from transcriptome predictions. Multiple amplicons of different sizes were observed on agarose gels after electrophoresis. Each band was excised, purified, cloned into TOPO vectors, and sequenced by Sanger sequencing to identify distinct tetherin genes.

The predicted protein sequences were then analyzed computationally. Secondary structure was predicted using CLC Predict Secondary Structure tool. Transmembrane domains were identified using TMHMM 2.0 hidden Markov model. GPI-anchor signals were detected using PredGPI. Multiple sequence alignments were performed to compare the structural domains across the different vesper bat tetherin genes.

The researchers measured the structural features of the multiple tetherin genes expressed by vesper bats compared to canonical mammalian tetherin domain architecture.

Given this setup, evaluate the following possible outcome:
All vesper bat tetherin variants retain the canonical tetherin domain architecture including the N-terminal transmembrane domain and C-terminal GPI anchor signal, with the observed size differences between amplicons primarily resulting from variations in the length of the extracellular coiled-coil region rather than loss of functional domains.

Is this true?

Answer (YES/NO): NO